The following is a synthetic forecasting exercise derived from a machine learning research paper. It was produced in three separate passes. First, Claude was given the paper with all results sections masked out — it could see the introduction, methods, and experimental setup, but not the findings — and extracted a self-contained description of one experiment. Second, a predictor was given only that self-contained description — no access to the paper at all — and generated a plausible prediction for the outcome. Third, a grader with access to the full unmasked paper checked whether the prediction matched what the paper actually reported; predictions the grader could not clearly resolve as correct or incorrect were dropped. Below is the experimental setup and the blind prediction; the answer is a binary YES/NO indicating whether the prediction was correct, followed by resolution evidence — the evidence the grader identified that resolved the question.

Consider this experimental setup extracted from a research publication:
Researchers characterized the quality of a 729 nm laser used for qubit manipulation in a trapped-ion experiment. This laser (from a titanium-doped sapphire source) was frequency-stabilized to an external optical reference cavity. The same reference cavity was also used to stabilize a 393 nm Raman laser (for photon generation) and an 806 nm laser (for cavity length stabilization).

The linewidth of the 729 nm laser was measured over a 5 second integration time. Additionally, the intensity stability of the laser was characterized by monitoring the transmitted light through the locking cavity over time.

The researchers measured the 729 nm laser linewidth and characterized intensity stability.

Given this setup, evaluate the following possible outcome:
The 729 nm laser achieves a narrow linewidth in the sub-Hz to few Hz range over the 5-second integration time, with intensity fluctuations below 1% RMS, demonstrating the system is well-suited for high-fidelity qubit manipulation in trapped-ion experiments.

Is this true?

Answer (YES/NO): NO